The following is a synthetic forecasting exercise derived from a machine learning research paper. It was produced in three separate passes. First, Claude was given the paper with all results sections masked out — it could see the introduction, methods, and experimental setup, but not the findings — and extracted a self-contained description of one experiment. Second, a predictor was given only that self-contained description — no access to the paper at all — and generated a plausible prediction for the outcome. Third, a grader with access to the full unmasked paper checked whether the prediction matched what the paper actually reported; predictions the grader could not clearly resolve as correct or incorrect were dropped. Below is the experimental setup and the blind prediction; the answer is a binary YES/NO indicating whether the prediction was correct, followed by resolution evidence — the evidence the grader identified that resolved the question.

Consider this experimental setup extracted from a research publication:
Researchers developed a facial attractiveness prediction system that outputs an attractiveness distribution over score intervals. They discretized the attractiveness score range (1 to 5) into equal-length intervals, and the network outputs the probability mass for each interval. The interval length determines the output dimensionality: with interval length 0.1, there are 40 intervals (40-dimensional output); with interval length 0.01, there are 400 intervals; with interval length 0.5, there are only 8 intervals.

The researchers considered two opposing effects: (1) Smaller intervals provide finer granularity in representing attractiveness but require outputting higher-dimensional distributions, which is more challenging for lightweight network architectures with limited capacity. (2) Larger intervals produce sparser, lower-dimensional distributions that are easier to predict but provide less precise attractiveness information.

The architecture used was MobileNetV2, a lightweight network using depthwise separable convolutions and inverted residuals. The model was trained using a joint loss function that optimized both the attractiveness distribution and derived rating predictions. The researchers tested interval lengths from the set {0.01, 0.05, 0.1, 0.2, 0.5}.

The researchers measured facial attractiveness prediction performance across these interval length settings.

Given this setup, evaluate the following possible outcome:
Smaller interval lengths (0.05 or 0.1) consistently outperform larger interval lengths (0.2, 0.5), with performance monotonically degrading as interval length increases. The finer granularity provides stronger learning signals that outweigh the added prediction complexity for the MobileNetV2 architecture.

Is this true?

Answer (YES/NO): NO